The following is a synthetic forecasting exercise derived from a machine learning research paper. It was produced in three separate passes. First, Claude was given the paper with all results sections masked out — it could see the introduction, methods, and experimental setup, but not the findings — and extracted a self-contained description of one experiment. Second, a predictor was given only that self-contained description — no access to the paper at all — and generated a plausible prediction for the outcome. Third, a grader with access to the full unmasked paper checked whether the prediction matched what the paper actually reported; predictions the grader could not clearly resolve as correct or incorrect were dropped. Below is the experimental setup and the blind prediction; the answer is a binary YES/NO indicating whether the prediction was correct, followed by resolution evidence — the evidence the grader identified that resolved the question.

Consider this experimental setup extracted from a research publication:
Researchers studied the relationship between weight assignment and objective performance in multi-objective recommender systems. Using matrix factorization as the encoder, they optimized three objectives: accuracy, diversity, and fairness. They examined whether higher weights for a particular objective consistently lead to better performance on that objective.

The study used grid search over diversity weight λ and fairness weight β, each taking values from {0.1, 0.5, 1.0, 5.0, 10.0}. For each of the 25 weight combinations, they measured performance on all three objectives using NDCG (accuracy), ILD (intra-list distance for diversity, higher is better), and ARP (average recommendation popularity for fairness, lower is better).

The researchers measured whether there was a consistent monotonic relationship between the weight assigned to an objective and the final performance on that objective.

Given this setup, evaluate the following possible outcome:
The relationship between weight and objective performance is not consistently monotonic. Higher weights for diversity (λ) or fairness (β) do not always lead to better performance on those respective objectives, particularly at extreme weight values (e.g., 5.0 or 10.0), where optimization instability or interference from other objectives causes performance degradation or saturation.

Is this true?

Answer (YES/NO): YES